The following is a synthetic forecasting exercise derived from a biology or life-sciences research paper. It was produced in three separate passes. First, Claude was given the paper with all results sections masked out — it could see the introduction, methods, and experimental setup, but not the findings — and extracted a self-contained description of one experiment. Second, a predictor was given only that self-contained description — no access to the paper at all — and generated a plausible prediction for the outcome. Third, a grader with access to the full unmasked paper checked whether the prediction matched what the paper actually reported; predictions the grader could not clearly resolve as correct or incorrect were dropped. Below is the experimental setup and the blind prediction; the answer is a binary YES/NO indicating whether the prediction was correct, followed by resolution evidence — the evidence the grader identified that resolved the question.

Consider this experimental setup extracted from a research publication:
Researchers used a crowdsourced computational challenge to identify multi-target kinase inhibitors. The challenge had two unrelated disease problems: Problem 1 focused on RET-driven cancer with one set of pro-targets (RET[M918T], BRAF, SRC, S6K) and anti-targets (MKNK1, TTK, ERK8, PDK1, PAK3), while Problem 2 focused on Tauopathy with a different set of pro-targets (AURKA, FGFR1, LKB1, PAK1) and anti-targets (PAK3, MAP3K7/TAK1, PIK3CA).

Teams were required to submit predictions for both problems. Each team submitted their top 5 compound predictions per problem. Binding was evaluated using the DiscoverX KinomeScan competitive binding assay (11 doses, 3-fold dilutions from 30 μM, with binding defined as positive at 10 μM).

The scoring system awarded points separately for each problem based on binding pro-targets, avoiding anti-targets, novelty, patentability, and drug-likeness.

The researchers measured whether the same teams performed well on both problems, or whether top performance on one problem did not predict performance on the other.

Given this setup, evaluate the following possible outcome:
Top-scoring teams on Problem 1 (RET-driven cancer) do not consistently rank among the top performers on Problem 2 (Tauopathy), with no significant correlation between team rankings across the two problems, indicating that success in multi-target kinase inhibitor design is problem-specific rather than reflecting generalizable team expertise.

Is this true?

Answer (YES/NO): NO